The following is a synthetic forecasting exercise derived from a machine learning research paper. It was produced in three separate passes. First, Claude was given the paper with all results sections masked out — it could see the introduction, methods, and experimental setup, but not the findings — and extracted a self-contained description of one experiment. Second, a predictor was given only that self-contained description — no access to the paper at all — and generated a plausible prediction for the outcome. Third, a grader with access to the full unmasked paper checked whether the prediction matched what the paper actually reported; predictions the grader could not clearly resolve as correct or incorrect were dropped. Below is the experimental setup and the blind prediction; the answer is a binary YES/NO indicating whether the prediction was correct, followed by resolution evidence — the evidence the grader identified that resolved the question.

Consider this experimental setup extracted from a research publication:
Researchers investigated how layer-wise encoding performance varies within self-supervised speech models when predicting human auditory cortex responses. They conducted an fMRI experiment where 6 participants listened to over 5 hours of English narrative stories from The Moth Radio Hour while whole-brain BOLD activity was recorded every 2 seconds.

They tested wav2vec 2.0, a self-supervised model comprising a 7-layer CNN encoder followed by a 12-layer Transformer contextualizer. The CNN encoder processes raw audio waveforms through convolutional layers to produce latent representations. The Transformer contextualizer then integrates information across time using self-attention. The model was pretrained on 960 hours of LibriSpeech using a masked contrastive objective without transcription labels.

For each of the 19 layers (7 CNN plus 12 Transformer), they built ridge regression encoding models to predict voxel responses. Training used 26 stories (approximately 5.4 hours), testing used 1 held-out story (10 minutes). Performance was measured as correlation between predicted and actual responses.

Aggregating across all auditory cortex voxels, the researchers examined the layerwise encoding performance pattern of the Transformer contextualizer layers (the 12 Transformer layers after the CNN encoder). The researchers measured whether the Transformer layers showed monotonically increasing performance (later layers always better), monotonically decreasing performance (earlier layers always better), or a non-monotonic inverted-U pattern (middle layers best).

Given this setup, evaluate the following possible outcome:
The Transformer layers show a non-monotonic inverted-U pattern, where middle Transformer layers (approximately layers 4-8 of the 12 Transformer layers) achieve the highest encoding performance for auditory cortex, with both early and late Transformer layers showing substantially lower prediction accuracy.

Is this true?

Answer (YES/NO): YES